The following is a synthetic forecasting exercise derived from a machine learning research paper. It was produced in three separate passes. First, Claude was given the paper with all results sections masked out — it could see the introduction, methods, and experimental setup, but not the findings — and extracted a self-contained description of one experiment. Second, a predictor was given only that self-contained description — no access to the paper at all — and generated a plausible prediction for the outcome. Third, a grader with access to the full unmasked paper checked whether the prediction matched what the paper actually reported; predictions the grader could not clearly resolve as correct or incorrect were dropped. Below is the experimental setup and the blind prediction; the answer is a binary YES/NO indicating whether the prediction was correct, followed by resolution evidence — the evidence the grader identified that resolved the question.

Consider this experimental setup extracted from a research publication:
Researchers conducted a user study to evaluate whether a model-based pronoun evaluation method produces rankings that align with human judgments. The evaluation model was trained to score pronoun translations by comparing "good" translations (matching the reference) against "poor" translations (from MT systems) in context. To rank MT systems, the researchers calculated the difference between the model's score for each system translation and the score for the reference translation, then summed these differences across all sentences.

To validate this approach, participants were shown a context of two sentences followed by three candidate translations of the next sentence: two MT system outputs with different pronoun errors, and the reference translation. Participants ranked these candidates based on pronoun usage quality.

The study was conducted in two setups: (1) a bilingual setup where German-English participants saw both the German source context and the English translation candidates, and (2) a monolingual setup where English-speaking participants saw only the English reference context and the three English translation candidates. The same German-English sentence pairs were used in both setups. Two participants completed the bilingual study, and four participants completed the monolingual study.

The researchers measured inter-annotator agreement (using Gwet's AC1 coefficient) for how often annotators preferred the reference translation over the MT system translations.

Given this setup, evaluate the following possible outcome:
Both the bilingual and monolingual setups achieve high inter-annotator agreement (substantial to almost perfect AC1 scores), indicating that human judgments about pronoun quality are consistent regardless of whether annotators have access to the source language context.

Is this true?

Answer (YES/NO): NO